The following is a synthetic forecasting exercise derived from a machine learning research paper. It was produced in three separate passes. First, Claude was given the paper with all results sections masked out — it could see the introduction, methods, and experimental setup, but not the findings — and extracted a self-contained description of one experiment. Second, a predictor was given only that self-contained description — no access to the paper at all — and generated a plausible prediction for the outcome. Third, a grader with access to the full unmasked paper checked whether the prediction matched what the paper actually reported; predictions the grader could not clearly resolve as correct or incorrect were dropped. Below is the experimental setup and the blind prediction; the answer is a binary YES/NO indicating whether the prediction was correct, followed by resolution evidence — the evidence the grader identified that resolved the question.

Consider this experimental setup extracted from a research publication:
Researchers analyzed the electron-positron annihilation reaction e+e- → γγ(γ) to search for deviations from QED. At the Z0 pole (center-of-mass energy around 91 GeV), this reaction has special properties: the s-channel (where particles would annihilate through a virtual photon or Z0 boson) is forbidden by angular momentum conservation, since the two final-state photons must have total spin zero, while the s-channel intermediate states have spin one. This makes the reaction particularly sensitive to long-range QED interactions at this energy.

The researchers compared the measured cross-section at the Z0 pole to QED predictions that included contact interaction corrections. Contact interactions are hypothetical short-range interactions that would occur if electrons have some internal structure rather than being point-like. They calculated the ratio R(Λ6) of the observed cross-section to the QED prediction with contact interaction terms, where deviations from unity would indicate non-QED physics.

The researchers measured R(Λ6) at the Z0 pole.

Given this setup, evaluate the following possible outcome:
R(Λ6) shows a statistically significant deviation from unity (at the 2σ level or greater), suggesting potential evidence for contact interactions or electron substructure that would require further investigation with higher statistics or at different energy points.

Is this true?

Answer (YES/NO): NO